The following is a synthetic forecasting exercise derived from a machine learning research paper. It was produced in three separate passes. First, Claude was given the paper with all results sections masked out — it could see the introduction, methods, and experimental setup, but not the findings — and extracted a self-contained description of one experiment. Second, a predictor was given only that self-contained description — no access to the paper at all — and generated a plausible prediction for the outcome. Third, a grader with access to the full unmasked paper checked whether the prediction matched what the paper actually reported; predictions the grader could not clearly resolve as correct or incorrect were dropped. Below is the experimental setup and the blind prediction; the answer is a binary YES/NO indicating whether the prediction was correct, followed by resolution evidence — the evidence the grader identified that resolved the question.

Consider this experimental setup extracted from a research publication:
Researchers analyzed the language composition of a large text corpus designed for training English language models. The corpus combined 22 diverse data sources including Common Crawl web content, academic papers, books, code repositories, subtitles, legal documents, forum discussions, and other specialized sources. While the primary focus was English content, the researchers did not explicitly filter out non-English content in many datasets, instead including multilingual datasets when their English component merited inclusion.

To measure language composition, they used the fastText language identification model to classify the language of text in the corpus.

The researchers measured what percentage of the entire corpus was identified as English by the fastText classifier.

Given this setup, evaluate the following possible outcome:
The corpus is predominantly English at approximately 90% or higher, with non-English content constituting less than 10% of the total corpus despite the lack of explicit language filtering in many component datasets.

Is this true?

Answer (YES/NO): YES